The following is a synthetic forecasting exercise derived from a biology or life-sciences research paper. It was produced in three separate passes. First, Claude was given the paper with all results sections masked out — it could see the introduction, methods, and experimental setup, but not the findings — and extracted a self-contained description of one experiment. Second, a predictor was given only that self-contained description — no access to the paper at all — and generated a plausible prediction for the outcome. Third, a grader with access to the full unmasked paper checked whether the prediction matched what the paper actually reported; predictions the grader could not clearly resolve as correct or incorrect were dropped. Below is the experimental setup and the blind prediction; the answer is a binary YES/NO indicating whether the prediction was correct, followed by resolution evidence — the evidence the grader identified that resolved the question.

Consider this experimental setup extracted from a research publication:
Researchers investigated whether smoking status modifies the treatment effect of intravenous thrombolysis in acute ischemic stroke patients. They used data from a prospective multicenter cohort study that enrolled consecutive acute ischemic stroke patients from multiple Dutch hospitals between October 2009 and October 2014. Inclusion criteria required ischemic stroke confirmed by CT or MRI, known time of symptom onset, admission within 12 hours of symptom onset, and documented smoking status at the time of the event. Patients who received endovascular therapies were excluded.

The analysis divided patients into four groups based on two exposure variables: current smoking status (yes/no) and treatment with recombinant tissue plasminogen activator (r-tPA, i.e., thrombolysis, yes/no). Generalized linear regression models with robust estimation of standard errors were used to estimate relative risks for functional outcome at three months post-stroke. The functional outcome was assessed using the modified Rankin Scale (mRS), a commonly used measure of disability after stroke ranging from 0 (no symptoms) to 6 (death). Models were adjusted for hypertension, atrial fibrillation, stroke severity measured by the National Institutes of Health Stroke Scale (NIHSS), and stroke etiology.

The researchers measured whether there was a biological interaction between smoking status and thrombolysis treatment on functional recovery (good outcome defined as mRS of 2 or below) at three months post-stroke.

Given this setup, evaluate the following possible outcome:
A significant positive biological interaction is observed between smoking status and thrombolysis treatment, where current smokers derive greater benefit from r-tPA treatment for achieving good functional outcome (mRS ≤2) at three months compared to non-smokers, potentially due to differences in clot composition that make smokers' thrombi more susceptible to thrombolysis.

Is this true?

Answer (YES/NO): NO